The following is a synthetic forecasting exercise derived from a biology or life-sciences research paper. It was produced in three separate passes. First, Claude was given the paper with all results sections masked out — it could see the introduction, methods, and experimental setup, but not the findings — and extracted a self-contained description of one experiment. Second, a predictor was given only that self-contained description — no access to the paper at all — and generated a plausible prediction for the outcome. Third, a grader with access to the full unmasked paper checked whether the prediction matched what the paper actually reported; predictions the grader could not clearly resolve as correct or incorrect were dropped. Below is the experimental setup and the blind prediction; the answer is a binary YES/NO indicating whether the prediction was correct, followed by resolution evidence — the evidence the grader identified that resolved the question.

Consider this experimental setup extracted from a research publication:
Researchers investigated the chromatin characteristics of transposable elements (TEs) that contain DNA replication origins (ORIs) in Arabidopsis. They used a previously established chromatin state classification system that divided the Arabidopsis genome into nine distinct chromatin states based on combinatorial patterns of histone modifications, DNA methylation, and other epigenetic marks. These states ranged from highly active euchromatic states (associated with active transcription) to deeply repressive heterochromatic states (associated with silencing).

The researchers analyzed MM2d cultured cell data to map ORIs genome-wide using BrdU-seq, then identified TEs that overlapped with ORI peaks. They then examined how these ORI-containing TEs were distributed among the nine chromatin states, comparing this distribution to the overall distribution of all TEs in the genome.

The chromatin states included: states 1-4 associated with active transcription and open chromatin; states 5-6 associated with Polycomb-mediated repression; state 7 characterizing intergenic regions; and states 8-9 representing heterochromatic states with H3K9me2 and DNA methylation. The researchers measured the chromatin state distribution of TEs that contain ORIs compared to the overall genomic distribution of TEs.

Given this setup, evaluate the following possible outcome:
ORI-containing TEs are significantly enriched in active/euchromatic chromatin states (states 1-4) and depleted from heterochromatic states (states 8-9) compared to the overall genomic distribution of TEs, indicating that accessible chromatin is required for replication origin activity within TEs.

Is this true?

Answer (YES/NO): NO